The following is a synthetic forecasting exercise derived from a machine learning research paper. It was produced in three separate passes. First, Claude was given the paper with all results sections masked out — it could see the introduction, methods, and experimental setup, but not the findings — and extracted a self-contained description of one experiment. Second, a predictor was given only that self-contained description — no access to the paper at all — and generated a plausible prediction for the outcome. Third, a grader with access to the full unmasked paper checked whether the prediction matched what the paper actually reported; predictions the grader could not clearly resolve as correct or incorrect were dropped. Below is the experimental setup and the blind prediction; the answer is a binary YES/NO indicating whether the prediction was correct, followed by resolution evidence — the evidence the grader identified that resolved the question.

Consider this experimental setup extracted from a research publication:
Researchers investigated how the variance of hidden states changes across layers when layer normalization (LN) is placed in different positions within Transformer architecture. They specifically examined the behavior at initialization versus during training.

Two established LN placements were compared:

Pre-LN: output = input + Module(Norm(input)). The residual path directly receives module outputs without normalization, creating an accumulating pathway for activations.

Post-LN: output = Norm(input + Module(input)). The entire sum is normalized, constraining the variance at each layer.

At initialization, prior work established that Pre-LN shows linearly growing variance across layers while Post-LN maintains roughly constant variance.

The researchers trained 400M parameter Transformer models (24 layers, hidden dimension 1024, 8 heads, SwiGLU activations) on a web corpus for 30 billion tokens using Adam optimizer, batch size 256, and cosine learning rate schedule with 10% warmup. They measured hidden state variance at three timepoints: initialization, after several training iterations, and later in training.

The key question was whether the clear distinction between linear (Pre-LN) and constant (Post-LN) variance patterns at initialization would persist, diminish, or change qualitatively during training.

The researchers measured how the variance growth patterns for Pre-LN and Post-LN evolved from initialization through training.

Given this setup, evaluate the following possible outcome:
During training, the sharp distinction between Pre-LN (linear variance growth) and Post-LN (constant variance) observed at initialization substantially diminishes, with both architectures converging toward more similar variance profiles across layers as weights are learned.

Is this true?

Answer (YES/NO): NO